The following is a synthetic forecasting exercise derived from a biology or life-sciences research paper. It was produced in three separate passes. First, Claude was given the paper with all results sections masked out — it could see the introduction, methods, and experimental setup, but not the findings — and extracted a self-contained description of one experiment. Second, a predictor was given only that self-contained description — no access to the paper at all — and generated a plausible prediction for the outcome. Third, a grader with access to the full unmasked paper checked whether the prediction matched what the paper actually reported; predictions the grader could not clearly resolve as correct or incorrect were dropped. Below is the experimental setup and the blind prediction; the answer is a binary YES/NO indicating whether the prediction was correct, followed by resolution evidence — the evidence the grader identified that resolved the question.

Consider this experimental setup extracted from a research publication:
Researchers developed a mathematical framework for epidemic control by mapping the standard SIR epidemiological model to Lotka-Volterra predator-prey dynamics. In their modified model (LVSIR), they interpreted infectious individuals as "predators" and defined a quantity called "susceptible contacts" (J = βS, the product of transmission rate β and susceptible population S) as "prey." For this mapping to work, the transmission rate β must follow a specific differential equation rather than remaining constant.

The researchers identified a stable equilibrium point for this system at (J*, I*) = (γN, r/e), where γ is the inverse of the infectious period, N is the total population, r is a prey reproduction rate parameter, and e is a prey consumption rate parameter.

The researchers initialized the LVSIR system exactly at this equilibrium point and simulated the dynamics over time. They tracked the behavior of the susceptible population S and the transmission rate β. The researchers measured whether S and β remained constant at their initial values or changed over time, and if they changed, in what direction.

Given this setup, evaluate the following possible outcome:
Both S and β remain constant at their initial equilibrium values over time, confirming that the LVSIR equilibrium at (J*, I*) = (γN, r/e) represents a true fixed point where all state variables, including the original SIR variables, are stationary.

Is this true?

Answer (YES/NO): NO